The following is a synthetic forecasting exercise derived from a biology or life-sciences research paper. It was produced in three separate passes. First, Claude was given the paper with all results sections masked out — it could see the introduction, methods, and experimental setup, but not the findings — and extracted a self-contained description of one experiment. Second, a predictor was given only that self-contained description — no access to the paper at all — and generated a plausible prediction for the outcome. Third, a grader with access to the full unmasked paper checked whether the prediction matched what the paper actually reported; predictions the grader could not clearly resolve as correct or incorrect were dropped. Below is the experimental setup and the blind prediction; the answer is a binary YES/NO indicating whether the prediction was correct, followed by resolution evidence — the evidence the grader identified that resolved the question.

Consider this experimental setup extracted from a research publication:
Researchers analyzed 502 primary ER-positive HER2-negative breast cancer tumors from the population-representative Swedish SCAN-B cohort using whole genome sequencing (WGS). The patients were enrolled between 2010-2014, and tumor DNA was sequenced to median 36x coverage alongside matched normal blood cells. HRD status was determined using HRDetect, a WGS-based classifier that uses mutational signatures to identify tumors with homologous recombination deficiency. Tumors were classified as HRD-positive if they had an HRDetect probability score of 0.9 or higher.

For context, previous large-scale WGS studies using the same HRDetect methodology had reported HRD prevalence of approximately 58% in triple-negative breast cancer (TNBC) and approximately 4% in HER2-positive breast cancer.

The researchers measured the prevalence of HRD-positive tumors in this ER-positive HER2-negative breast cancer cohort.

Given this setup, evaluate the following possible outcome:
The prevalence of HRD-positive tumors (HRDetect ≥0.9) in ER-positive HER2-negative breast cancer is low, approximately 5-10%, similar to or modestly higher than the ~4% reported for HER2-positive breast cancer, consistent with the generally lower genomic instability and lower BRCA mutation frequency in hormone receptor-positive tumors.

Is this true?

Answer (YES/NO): YES